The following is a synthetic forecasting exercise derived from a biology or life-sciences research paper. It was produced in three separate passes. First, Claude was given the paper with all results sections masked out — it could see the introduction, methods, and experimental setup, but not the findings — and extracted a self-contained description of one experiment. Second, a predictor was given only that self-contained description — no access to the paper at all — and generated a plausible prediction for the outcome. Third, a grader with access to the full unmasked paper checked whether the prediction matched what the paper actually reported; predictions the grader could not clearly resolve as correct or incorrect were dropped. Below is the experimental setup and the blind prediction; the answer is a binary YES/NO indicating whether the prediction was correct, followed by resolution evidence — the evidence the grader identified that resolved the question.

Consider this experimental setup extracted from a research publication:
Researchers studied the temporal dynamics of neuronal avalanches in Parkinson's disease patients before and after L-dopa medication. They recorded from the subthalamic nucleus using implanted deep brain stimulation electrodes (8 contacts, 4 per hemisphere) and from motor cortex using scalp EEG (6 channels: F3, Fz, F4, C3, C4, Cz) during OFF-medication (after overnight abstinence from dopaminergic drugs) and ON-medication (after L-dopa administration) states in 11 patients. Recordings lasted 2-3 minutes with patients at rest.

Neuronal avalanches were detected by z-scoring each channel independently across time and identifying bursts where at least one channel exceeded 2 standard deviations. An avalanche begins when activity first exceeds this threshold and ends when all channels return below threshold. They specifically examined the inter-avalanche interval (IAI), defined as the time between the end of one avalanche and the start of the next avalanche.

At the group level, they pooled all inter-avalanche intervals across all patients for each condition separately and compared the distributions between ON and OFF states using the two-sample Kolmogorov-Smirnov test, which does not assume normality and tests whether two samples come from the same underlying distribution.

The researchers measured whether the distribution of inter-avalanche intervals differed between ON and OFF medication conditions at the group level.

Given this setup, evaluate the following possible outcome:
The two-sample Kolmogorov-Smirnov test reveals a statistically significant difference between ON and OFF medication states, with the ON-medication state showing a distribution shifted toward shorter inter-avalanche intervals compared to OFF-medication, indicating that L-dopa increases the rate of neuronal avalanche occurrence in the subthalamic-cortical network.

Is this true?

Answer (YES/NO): NO